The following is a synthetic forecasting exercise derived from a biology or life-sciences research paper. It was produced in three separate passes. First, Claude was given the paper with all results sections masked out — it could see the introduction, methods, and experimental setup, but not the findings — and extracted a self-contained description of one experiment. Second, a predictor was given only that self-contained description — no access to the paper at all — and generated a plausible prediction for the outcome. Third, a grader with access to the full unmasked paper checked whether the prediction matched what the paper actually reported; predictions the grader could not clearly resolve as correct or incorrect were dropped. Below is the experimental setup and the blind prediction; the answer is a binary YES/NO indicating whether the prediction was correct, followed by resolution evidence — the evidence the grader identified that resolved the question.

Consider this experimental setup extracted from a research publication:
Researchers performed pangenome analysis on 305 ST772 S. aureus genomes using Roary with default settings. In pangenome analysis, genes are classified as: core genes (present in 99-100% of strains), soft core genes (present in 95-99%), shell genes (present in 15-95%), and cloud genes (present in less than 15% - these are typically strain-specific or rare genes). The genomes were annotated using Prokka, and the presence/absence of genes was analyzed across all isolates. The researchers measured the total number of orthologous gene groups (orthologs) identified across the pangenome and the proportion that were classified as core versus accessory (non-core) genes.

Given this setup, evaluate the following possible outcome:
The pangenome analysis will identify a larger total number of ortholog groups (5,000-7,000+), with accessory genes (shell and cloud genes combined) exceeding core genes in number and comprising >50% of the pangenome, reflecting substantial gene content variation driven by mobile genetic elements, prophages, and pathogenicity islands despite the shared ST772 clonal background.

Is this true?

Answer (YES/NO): YES